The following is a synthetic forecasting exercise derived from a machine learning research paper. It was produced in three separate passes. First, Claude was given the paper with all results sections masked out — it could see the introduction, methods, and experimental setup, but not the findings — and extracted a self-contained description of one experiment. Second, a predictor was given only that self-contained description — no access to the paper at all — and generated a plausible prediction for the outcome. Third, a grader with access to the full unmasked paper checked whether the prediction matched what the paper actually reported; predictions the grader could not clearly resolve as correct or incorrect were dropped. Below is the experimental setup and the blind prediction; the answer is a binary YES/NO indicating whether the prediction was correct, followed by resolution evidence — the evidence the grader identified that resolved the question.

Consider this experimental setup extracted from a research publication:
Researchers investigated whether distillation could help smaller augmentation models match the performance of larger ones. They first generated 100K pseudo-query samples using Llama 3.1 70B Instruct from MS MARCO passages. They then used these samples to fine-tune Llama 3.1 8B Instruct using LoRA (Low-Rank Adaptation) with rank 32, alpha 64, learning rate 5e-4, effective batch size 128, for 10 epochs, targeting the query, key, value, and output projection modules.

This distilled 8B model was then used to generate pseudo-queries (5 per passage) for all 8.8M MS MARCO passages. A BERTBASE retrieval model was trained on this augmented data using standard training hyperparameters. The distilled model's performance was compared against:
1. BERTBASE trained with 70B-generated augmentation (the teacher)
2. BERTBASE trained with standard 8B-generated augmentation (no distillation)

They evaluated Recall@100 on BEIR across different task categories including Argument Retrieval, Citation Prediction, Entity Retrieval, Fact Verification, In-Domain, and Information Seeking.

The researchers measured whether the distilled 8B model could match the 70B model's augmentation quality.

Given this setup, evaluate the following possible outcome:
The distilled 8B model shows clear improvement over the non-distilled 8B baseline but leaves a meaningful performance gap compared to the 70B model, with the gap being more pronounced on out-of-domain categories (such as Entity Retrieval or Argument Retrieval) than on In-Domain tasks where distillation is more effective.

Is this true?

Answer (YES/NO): NO